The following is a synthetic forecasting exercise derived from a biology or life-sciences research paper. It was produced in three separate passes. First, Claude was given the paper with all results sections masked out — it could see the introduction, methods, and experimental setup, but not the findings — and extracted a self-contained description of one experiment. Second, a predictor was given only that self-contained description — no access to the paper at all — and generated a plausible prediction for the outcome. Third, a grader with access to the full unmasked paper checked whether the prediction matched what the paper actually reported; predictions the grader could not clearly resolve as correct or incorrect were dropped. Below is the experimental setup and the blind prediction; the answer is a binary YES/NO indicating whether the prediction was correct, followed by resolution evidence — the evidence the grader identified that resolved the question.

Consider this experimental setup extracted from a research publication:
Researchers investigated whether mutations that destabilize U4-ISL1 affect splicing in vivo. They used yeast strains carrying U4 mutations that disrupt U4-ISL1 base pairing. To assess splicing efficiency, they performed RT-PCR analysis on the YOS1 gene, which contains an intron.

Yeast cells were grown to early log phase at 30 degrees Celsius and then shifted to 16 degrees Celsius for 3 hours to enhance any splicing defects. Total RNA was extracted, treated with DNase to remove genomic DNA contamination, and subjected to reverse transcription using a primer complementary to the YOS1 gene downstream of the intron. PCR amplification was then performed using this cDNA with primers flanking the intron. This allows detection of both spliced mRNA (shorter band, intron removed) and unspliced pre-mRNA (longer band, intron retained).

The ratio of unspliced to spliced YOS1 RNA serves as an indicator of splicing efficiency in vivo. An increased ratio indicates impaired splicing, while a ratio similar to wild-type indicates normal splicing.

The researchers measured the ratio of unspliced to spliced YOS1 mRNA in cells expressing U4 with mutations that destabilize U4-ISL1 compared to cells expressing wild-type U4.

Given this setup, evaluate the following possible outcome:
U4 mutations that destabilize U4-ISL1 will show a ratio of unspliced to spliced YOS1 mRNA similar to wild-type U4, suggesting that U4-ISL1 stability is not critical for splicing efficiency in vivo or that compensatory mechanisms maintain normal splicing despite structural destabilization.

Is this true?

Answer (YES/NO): NO